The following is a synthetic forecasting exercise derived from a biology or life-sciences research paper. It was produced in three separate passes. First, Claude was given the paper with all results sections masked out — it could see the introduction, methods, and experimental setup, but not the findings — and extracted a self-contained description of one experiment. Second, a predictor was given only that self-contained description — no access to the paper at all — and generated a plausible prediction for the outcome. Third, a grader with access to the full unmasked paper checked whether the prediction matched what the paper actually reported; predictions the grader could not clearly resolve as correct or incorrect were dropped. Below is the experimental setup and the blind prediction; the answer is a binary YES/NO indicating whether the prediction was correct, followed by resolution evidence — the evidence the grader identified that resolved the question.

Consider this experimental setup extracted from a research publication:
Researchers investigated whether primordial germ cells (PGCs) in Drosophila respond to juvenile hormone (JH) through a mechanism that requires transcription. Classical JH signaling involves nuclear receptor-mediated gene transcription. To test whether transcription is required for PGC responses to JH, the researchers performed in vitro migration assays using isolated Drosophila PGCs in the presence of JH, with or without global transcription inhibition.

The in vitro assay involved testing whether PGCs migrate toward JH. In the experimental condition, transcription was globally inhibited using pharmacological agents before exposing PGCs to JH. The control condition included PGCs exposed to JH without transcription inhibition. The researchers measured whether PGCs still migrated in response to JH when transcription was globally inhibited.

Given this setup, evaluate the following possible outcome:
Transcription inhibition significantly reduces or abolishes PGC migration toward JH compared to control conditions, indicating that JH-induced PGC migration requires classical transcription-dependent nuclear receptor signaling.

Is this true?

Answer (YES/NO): NO